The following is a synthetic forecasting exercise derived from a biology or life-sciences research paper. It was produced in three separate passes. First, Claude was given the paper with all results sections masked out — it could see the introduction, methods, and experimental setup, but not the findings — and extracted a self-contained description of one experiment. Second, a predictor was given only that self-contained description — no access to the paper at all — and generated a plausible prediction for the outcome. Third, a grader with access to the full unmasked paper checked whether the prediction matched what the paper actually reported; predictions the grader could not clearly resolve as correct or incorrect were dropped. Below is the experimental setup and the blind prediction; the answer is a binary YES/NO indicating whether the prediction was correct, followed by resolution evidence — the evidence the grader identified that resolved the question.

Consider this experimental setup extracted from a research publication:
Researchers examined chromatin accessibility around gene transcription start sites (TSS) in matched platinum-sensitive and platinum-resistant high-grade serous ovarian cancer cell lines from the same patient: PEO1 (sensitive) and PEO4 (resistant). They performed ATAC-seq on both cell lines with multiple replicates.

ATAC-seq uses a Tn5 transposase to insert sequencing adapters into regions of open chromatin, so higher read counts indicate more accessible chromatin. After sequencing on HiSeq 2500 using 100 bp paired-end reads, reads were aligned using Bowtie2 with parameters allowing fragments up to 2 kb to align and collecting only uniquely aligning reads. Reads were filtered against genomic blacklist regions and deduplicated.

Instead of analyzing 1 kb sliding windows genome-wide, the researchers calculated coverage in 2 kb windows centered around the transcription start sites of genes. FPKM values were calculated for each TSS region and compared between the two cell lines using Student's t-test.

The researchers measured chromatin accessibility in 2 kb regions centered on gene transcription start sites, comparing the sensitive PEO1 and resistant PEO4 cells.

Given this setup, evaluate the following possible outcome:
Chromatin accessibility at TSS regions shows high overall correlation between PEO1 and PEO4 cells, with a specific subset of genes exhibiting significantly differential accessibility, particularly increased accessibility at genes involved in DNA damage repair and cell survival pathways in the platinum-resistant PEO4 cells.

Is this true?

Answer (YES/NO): NO